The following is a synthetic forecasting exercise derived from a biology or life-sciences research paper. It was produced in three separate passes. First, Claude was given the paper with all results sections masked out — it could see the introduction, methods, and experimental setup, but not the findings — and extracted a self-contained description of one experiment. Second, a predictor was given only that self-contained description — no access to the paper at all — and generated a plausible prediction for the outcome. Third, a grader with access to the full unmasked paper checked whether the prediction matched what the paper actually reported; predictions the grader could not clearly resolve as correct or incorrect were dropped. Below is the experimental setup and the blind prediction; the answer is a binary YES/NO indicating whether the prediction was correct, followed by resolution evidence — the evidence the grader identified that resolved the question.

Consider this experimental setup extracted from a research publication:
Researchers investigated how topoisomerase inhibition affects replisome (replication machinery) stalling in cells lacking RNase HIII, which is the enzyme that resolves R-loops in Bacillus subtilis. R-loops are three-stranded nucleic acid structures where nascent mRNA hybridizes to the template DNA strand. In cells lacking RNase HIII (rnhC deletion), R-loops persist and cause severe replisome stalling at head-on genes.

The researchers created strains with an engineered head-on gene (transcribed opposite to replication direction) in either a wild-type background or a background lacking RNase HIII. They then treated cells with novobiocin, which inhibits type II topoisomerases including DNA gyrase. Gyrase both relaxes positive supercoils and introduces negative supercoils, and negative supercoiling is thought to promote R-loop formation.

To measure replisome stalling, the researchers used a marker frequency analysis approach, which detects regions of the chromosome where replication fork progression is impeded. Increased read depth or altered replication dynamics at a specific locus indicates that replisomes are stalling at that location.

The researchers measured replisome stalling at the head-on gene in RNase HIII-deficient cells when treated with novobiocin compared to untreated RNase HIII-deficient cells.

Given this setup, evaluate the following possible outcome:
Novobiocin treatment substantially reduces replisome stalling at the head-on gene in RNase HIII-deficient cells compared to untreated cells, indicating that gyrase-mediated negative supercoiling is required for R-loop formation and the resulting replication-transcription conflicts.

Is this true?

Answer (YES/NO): YES